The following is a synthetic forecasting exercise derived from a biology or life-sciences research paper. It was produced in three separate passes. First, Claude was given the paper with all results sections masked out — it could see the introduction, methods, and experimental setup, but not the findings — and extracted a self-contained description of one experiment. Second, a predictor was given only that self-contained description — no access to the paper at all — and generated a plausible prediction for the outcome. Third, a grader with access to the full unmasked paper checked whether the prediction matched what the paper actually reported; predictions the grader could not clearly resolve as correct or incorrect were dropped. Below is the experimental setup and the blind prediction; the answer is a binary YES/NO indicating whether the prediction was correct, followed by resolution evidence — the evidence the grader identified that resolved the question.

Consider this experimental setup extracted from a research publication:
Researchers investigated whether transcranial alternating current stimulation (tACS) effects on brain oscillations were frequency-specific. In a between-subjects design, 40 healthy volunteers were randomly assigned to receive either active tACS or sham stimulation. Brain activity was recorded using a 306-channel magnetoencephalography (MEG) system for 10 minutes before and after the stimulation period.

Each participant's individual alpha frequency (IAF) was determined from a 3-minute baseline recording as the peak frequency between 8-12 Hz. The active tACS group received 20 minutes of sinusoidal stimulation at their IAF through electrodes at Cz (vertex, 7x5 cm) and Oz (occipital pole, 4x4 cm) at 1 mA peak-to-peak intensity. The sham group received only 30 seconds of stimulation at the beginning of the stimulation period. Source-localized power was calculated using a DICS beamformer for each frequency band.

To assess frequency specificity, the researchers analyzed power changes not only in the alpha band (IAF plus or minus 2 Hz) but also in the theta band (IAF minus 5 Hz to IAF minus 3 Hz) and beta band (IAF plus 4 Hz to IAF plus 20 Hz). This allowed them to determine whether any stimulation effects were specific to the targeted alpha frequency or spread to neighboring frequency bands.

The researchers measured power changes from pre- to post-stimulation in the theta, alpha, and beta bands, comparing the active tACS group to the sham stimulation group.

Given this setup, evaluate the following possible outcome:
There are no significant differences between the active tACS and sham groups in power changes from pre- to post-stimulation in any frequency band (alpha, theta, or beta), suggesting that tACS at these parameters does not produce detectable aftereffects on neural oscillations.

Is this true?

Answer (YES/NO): NO